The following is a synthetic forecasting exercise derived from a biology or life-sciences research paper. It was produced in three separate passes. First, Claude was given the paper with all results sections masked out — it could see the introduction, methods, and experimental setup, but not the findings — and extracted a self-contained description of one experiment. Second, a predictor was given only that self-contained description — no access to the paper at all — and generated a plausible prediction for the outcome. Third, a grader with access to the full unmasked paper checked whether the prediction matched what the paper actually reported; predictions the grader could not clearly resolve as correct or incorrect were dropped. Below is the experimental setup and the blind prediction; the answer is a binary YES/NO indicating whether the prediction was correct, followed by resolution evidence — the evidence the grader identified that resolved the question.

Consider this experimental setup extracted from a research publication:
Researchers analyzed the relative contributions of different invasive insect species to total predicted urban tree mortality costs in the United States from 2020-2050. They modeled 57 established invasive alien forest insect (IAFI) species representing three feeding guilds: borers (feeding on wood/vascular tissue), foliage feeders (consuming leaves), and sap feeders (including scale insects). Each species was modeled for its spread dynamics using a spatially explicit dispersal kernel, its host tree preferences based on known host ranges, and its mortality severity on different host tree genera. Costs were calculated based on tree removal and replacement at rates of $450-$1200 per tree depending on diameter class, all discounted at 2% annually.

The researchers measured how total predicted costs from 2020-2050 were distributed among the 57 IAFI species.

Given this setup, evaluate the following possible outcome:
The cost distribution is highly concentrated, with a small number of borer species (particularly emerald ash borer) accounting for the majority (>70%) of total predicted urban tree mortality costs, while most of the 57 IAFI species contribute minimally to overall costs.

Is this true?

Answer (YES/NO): YES